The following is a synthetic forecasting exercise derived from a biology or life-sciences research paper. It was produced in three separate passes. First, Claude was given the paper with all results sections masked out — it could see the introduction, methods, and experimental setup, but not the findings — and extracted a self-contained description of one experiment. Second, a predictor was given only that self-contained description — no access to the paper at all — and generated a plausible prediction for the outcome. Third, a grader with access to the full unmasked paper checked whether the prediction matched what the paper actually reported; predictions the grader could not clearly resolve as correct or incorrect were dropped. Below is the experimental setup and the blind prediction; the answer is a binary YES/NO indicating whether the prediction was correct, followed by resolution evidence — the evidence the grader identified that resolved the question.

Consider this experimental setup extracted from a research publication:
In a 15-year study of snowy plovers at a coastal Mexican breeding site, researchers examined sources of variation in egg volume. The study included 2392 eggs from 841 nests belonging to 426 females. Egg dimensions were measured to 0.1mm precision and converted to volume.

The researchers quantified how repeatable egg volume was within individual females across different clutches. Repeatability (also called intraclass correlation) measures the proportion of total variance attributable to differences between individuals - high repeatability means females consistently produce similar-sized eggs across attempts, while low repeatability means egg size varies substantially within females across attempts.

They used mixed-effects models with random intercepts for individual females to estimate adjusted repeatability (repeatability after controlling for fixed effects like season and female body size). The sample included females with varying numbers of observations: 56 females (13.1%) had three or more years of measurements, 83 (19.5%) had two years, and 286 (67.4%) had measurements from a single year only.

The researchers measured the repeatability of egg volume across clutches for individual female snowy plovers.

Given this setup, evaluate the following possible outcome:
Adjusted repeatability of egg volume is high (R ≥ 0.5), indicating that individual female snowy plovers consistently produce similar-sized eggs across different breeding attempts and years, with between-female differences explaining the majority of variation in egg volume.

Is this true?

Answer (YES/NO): NO